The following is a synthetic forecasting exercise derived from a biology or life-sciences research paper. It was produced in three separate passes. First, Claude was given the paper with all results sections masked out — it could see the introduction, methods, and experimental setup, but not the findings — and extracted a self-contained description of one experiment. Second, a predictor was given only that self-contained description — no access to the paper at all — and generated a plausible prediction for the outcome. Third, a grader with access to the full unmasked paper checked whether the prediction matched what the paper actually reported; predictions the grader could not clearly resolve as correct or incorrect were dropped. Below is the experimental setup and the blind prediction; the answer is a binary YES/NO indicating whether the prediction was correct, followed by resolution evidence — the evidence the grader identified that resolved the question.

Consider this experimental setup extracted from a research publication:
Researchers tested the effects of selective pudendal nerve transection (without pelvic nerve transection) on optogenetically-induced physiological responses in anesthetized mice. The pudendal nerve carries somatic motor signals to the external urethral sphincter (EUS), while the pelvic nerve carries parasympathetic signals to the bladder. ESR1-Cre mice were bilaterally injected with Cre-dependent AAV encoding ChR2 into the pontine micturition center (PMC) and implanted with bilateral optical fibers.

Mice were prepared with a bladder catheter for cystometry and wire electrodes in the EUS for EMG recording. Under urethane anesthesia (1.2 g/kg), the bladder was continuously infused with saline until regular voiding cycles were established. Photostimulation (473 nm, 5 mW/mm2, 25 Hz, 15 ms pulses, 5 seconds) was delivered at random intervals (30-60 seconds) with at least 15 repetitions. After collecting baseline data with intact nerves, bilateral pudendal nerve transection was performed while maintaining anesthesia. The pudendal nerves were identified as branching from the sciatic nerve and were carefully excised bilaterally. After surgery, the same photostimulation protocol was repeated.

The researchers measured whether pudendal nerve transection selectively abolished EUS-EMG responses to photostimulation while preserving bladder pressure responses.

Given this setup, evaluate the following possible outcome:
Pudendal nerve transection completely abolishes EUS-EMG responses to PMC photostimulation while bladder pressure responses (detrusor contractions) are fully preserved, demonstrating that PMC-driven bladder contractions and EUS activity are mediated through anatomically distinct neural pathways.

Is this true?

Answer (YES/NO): YES